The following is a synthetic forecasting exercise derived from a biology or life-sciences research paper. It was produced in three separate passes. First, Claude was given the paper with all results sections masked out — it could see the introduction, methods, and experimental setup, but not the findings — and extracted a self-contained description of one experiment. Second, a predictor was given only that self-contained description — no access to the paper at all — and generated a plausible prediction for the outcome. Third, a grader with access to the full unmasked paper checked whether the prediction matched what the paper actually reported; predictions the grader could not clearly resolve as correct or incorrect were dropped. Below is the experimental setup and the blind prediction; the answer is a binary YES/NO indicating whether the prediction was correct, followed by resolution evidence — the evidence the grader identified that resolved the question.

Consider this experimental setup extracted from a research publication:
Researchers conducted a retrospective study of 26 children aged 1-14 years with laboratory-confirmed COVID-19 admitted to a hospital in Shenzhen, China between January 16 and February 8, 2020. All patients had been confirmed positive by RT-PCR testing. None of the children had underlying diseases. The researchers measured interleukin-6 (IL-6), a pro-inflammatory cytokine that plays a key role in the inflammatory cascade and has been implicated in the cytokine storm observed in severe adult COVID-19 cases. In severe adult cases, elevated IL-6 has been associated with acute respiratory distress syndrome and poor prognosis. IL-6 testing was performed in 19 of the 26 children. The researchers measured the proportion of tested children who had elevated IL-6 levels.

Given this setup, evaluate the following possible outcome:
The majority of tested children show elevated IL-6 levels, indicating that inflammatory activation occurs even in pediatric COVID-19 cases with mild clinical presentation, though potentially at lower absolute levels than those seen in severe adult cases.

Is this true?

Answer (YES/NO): NO